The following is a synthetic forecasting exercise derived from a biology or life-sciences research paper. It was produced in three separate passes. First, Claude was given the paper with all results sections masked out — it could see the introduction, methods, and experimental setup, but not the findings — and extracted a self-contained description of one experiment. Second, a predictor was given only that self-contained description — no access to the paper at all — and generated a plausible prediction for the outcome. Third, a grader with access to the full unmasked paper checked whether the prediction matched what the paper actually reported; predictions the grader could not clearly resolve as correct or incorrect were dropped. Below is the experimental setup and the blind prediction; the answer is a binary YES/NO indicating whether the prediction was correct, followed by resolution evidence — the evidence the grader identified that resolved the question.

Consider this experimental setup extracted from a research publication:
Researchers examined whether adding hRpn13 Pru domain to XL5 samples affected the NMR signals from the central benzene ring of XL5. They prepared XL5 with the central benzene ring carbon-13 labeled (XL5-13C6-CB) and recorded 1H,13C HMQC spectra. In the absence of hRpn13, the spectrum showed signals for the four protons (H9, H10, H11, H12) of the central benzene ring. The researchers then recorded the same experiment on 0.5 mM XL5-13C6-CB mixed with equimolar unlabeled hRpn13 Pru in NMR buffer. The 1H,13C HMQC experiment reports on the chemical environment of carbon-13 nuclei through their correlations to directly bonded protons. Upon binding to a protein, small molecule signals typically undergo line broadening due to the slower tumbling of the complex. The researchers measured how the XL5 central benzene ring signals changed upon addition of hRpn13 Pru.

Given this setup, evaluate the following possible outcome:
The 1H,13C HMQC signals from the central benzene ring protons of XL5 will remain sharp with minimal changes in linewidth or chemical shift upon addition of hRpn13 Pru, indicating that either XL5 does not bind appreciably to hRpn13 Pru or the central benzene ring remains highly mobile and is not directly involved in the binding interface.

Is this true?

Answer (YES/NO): NO